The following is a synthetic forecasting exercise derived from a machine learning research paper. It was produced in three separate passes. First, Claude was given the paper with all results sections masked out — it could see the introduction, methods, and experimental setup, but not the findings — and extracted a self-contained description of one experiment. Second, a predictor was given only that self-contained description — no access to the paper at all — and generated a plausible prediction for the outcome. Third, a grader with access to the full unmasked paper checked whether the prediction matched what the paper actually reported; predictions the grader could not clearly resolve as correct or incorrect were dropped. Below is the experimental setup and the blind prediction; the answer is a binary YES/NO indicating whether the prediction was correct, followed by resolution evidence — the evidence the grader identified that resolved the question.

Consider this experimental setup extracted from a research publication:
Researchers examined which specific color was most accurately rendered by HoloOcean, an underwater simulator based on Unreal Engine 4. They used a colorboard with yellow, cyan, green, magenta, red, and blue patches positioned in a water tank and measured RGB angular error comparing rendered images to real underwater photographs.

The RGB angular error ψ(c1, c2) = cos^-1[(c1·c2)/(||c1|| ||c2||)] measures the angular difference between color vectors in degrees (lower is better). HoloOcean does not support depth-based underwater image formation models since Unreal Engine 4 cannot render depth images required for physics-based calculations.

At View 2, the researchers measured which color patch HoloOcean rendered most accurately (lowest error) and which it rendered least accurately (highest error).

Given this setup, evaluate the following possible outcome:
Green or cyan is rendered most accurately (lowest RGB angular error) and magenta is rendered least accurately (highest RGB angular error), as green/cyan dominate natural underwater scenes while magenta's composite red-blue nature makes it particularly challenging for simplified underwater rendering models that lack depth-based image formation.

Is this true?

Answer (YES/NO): NO